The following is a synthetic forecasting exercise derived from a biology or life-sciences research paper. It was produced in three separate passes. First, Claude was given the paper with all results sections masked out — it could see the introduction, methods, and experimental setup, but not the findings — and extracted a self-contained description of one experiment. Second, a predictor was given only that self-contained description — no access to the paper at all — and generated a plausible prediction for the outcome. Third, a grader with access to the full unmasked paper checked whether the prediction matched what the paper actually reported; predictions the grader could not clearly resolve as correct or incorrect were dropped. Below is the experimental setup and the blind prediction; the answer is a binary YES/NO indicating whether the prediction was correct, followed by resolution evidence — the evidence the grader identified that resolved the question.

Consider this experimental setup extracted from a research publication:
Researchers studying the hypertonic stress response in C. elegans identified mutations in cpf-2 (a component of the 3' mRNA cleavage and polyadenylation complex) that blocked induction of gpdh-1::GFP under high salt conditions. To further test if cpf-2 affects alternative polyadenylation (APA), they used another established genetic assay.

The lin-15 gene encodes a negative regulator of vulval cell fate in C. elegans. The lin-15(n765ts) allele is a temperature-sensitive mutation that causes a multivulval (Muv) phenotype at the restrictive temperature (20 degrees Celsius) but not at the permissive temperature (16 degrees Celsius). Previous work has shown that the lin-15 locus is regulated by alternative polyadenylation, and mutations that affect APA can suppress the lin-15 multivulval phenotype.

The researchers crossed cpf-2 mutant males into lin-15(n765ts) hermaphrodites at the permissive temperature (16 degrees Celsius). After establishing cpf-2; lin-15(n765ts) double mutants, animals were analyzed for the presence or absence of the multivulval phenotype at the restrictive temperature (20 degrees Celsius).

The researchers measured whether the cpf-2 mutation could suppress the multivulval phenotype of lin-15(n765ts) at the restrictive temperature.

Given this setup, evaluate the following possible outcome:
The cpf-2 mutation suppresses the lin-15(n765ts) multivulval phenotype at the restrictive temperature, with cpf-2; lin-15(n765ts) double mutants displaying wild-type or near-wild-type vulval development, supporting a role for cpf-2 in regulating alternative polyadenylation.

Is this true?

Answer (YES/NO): YES